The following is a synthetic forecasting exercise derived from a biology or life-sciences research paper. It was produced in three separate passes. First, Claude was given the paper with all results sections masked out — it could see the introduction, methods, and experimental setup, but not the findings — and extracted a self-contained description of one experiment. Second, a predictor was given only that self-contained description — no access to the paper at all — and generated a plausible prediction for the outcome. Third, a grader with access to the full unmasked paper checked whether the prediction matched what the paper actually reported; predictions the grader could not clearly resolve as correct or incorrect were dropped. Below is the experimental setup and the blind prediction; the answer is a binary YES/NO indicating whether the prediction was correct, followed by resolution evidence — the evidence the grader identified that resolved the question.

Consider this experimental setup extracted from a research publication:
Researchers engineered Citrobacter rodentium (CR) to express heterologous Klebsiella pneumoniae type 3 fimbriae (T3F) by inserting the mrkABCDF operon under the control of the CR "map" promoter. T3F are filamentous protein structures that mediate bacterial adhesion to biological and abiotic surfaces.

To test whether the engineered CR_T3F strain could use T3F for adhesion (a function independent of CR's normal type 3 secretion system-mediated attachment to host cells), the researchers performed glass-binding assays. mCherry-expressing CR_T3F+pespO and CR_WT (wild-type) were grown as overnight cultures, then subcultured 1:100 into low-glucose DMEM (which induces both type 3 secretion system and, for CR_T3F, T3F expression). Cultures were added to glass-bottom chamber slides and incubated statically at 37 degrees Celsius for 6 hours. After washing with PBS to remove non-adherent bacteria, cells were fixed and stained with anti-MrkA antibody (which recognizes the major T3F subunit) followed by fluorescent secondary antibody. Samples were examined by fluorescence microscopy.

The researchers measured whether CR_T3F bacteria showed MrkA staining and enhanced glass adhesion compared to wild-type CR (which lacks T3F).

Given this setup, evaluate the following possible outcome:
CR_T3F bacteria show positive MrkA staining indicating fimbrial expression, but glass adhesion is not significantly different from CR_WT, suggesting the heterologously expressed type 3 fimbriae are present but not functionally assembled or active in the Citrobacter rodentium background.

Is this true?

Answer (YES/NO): NO